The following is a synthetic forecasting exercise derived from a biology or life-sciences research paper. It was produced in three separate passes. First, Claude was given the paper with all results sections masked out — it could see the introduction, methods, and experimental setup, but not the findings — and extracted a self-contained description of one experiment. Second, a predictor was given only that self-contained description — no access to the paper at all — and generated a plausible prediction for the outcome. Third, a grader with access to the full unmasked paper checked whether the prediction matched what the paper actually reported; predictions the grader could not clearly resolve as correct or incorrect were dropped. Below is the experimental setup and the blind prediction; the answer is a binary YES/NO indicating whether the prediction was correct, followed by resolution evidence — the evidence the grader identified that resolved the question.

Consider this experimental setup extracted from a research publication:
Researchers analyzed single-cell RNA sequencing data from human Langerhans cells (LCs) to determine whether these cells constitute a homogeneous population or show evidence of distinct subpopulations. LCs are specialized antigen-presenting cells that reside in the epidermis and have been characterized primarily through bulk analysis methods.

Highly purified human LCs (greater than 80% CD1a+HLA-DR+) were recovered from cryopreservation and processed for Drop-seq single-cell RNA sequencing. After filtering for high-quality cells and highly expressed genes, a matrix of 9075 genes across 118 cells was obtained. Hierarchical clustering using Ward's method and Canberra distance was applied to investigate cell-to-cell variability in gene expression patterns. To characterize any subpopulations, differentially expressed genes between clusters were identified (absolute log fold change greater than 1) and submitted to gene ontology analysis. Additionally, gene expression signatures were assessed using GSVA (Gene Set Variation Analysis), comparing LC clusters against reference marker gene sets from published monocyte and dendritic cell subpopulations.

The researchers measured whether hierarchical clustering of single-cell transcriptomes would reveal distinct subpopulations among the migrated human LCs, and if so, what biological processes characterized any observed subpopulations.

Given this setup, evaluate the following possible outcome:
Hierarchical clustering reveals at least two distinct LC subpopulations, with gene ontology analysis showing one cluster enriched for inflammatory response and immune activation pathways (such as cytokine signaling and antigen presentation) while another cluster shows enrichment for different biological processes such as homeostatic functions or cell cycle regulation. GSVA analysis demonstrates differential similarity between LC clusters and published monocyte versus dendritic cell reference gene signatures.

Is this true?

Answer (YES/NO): NO